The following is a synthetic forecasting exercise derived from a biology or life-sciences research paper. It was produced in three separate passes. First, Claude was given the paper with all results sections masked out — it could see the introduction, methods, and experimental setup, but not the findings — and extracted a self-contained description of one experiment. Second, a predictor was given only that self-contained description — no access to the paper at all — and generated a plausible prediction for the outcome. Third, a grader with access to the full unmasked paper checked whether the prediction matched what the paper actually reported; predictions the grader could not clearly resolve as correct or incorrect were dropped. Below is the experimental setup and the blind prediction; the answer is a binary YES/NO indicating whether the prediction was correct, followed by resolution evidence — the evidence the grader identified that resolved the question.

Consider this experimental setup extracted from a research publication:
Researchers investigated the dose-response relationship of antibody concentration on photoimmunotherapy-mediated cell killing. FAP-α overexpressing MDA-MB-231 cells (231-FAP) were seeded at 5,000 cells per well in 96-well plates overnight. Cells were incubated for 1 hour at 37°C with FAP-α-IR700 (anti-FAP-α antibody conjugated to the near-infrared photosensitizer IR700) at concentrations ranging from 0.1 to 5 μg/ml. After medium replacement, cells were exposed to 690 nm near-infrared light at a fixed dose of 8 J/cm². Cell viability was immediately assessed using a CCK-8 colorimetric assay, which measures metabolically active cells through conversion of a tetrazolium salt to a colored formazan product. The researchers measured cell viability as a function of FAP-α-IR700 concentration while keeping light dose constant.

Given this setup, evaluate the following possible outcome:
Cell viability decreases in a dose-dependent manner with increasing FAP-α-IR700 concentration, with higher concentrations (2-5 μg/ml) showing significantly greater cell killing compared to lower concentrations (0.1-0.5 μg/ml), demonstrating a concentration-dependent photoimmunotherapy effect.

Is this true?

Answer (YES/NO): YES